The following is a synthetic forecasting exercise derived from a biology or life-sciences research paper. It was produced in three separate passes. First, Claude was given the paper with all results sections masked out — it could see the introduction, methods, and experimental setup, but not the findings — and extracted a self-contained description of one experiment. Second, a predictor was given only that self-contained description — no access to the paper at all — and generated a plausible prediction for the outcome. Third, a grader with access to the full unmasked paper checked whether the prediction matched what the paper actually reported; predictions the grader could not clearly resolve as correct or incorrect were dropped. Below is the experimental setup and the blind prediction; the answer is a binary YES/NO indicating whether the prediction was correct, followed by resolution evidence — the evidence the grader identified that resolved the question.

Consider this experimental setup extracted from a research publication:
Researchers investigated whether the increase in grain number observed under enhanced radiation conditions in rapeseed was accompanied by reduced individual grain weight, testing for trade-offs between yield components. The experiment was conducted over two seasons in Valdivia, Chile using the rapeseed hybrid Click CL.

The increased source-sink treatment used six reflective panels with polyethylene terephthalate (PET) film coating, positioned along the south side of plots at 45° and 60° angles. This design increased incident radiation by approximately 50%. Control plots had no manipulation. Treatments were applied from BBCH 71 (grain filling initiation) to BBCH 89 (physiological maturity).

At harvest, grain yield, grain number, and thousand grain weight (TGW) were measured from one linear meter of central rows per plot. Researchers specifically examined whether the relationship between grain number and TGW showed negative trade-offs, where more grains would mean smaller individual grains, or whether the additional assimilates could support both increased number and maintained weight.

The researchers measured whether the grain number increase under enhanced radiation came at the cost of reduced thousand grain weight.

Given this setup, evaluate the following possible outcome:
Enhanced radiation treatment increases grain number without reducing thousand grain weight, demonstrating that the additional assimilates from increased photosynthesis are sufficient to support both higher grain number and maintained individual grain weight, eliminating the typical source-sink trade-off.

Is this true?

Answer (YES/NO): YES